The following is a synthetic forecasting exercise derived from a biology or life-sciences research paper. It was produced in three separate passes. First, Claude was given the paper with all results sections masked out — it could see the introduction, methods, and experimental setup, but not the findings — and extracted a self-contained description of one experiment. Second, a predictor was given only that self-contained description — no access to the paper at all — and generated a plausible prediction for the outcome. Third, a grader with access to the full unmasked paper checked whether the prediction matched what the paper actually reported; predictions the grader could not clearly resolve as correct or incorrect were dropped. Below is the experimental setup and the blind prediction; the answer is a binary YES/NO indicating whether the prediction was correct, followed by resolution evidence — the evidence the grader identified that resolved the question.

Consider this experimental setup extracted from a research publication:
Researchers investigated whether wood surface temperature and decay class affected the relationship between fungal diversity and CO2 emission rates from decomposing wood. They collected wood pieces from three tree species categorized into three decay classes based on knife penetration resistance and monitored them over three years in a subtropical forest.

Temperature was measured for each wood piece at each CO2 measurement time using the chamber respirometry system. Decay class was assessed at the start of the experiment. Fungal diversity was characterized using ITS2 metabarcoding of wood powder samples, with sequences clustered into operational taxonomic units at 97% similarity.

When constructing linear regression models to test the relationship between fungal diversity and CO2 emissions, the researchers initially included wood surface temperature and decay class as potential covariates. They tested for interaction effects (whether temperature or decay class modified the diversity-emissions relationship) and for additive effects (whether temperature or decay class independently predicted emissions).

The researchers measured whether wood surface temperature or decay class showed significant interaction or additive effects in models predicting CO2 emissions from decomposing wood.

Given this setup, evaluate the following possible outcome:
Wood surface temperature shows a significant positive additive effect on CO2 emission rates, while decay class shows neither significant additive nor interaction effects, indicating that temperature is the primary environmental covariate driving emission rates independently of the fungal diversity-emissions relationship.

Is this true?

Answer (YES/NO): NO